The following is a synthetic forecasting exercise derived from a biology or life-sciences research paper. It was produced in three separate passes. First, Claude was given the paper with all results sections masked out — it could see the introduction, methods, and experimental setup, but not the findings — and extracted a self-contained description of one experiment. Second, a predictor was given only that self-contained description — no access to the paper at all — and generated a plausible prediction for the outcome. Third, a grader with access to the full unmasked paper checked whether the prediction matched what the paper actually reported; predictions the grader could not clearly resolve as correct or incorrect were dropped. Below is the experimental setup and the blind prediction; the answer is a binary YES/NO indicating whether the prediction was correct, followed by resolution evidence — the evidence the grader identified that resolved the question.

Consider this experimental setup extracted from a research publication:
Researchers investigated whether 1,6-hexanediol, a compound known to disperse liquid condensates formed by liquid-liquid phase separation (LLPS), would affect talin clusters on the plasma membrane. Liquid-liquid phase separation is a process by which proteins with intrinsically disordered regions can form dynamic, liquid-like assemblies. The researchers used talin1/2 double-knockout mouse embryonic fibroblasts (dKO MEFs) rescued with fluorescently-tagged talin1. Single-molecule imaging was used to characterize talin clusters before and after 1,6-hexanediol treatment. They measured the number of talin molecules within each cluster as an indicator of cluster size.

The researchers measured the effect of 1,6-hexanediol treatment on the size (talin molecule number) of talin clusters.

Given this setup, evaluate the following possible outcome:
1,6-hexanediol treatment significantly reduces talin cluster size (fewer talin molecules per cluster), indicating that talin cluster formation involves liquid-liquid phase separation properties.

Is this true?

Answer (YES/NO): YES